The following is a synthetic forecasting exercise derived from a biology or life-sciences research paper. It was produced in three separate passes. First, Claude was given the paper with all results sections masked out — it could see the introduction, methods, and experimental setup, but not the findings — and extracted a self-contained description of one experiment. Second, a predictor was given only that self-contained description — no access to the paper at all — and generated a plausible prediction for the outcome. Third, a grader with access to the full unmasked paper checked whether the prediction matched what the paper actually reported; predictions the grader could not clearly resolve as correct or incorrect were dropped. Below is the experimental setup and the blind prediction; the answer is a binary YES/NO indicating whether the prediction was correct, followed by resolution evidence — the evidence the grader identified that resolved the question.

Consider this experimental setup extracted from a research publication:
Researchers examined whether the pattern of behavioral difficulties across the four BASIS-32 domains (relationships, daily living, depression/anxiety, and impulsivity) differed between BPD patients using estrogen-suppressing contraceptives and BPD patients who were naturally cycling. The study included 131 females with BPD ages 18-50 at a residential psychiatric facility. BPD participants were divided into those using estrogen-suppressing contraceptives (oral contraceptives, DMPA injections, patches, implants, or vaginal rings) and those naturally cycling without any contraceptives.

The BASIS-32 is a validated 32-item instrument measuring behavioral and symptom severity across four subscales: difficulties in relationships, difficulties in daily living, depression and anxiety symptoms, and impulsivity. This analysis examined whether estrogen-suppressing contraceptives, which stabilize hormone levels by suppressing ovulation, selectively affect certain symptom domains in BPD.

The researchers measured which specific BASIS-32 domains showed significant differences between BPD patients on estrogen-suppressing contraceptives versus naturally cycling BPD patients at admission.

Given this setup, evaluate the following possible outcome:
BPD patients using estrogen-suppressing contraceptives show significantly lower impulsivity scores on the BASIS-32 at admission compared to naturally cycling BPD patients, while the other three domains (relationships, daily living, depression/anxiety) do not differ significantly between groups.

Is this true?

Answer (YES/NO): NO